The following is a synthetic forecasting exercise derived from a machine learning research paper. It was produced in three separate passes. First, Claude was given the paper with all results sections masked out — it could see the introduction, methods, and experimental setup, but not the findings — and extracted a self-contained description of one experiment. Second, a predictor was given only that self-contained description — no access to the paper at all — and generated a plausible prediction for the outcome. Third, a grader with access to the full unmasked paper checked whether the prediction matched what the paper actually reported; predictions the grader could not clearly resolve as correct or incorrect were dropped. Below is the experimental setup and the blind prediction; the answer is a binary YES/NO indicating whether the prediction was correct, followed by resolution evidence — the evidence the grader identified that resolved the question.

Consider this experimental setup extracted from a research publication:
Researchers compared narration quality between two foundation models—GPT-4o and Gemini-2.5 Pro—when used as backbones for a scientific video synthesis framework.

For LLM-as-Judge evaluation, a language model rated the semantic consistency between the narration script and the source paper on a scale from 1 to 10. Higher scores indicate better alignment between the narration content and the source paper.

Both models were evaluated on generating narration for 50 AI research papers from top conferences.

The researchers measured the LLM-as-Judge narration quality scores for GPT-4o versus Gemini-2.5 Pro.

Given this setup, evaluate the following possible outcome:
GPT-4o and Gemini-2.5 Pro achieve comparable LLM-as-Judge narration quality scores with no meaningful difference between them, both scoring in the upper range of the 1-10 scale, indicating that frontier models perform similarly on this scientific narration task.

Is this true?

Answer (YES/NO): NO